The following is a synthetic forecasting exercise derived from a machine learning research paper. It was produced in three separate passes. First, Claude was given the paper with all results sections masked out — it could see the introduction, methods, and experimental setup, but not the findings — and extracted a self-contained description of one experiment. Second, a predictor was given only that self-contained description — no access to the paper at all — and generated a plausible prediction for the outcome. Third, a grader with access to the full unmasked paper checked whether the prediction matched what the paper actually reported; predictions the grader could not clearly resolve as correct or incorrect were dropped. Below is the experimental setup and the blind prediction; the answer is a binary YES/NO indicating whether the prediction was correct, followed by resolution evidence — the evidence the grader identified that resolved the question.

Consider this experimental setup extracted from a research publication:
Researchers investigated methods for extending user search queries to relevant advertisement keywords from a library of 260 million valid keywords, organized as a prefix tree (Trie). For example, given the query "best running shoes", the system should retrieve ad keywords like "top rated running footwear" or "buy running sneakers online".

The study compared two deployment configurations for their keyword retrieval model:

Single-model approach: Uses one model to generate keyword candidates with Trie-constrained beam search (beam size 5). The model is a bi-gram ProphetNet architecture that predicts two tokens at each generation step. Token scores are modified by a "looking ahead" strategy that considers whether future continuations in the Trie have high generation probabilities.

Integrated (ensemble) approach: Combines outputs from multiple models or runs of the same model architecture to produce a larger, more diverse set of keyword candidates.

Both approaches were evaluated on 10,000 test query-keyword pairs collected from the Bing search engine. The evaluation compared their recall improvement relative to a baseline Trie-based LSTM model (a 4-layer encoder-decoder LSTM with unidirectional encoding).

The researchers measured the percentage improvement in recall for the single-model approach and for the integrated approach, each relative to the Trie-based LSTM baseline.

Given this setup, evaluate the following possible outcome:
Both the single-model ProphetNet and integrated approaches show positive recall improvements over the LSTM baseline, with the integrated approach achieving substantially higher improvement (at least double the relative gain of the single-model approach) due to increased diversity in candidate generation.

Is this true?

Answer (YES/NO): NO